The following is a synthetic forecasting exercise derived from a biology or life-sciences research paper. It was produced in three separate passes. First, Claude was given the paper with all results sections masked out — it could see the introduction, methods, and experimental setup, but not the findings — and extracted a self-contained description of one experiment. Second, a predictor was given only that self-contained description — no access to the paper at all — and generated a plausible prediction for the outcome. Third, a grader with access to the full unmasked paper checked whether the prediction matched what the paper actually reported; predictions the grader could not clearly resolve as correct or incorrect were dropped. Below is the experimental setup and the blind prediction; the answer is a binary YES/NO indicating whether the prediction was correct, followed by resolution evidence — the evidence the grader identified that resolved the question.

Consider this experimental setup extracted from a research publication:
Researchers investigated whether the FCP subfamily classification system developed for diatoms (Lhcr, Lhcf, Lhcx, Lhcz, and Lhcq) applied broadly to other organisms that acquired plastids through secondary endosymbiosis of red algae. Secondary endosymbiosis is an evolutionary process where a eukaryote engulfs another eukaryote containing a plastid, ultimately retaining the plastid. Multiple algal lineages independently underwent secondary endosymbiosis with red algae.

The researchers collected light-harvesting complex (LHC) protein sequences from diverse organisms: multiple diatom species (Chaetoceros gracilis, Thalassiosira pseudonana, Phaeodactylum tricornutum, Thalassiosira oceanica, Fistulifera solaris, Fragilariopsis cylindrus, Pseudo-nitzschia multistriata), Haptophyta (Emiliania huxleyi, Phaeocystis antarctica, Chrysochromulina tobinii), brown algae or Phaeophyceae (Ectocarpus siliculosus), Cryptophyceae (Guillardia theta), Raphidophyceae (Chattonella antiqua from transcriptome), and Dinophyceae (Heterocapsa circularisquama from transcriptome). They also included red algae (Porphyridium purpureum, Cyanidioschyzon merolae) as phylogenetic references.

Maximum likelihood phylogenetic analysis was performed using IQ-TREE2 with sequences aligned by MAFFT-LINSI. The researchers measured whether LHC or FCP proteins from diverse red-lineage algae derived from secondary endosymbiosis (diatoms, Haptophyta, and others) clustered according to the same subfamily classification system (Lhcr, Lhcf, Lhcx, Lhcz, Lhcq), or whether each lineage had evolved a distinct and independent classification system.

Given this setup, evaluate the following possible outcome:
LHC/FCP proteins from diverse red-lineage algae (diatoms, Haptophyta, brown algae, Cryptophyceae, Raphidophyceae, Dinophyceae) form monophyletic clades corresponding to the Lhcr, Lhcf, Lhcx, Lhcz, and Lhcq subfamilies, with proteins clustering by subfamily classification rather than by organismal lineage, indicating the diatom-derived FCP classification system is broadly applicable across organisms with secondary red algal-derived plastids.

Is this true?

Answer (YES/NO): NO